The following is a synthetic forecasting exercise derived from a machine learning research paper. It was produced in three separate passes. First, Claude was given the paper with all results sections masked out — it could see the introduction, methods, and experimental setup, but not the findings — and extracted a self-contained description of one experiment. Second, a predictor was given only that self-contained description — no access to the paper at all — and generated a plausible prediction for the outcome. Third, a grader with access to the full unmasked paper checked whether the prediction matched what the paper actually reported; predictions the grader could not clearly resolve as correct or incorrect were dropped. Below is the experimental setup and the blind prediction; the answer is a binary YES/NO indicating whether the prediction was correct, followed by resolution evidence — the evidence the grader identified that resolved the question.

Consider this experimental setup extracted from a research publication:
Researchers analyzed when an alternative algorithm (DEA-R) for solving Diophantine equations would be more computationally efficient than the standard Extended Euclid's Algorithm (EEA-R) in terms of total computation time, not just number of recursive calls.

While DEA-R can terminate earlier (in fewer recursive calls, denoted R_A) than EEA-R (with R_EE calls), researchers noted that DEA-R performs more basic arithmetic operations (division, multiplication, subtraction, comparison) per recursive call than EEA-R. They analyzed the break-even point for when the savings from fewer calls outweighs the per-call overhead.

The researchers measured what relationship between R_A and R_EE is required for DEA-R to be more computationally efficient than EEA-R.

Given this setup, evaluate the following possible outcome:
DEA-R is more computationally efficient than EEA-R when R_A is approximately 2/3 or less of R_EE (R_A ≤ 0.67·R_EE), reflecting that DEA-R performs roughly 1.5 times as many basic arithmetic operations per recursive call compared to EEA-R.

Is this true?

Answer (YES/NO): YES